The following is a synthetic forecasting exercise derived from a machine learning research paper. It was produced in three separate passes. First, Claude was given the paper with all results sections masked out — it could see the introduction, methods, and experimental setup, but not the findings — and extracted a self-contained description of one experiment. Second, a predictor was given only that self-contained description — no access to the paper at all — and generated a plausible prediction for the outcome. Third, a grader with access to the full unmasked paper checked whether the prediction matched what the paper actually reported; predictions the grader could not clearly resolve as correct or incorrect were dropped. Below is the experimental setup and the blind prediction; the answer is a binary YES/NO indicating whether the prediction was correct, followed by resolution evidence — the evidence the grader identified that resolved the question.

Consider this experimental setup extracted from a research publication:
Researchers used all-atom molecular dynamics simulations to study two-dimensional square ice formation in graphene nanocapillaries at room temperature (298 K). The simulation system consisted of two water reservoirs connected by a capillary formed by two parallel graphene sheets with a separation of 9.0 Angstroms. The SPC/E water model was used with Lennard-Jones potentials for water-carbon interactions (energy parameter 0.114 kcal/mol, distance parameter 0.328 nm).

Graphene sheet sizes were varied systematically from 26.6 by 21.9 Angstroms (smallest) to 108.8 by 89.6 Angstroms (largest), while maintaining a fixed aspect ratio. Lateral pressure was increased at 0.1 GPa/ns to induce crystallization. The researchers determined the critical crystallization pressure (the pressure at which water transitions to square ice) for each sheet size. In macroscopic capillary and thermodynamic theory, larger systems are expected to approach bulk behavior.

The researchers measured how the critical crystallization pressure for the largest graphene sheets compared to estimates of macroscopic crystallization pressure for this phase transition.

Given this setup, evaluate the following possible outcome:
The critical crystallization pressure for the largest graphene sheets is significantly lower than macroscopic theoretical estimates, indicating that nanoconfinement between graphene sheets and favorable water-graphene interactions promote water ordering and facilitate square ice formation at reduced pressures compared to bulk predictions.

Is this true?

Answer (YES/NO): NO